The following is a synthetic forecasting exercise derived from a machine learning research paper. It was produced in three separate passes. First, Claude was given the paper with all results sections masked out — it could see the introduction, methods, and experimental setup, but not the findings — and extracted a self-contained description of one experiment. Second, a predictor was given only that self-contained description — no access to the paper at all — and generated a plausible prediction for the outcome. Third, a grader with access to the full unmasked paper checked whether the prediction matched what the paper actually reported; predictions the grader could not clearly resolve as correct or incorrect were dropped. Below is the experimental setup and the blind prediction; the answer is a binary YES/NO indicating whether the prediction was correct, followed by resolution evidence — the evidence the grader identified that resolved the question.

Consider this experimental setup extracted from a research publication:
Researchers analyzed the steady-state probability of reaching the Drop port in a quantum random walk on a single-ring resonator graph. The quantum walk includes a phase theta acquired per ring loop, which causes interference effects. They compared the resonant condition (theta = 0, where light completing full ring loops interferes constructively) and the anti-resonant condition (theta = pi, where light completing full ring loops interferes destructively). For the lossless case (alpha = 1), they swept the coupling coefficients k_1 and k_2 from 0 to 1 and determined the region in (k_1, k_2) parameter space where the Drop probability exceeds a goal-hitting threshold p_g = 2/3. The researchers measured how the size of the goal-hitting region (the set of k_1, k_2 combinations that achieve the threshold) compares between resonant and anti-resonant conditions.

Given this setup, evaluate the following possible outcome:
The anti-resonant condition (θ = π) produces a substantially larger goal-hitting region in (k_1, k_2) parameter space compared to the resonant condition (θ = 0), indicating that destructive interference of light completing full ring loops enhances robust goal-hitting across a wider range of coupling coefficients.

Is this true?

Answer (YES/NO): NO